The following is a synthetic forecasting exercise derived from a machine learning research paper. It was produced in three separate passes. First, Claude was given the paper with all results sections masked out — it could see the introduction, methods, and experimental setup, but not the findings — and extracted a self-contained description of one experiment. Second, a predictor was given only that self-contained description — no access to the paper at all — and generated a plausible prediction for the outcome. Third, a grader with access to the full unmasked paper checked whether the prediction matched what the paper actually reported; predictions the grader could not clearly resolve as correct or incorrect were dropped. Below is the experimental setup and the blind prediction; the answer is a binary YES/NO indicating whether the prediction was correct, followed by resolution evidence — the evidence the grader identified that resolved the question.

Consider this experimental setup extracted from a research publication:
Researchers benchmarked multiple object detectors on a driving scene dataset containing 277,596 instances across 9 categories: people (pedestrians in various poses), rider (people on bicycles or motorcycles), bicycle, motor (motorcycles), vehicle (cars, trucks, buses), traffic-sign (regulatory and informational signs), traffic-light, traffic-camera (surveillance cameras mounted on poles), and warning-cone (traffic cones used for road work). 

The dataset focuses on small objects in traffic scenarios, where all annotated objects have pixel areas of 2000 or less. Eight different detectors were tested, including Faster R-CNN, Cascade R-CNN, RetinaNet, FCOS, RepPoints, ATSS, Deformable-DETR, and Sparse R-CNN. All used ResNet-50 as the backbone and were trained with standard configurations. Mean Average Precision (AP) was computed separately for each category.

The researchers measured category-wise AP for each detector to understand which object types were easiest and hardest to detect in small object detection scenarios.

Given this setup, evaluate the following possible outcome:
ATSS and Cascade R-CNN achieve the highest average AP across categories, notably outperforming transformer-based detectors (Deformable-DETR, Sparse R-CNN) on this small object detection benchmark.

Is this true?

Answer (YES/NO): NO